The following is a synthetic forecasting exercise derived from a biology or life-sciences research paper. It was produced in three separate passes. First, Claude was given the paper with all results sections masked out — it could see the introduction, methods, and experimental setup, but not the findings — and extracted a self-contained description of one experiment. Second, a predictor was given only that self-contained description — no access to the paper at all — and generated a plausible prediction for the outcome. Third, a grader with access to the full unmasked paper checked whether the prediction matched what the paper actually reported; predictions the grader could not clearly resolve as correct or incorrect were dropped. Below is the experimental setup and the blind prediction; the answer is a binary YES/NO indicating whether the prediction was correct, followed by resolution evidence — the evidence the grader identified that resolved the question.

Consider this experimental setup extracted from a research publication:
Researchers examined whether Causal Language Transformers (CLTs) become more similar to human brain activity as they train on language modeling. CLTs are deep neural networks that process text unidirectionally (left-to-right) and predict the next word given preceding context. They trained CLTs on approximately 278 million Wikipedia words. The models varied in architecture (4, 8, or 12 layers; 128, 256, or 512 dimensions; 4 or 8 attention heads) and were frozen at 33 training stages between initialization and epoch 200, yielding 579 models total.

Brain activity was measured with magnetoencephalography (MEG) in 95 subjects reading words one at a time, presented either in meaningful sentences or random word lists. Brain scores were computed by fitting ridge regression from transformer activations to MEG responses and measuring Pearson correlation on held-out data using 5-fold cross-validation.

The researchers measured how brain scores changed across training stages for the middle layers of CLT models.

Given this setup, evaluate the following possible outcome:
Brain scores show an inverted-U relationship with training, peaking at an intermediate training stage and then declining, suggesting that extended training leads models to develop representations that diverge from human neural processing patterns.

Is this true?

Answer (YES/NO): NO